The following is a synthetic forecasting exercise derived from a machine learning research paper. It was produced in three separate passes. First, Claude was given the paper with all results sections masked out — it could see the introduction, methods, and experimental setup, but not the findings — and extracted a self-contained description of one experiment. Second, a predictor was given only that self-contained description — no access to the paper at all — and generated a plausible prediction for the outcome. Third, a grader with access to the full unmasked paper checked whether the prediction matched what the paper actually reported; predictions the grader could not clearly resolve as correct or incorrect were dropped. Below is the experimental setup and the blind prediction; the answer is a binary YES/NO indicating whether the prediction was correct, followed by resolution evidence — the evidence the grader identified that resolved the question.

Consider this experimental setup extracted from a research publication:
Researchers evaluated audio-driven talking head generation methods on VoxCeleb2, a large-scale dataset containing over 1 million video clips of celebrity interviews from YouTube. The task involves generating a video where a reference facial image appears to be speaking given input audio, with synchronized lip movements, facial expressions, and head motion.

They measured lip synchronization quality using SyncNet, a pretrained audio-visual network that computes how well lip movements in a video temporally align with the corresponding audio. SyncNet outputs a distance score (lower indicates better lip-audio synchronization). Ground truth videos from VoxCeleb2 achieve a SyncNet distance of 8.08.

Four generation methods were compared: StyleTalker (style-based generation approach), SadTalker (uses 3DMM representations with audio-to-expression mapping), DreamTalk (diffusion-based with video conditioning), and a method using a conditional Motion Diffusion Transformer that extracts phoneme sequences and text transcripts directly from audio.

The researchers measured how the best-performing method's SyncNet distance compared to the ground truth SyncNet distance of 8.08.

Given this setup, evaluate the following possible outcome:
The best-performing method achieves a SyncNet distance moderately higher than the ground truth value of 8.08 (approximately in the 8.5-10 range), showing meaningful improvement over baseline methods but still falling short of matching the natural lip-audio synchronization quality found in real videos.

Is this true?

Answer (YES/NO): YES